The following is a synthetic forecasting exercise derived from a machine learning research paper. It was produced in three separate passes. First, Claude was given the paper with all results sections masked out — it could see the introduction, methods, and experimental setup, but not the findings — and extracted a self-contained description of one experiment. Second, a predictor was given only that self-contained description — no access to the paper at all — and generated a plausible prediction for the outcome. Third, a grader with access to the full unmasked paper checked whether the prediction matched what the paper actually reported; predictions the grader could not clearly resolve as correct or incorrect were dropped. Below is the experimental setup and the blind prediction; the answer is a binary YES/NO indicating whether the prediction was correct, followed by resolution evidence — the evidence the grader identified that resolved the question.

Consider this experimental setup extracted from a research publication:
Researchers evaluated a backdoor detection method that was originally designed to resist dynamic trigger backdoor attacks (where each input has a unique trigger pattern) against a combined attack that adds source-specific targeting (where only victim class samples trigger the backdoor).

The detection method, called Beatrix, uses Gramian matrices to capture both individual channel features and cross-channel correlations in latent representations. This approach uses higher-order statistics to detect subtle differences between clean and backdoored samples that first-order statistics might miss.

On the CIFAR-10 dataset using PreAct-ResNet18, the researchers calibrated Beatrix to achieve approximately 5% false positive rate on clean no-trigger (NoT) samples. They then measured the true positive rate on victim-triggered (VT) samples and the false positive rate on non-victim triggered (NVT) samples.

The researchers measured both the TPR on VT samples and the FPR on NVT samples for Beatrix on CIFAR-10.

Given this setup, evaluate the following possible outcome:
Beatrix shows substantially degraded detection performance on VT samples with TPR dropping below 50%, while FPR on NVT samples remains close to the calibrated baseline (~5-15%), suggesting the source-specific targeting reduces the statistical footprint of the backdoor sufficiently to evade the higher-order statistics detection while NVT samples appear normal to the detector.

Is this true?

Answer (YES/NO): NO